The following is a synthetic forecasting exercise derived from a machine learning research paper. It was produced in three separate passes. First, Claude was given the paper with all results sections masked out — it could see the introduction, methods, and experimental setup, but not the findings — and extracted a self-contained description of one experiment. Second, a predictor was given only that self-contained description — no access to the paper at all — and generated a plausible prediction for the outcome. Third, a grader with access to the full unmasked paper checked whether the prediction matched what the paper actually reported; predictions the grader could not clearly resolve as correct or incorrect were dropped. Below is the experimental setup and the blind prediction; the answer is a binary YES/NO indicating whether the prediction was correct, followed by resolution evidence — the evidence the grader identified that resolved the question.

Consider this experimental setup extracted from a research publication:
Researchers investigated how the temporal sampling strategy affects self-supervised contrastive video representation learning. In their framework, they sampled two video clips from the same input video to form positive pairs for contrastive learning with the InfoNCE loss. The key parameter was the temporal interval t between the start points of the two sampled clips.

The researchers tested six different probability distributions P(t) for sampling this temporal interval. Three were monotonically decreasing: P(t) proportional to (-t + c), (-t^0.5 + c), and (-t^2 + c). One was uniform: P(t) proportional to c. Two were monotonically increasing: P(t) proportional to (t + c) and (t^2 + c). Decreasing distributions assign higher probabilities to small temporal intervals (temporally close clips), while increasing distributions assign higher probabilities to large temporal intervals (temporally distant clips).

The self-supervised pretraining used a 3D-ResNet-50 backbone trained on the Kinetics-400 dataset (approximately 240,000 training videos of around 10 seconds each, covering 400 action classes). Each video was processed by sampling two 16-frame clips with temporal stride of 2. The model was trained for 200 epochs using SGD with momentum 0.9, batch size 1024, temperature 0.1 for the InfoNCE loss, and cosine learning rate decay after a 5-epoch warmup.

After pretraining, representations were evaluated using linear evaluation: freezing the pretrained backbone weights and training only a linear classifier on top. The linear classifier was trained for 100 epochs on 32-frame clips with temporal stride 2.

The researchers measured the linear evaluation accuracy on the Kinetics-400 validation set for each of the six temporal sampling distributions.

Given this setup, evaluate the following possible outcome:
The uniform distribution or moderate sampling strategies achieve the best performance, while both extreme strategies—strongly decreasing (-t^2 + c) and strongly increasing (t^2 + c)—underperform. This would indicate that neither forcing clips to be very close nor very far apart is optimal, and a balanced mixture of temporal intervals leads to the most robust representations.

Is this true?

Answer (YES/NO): NO